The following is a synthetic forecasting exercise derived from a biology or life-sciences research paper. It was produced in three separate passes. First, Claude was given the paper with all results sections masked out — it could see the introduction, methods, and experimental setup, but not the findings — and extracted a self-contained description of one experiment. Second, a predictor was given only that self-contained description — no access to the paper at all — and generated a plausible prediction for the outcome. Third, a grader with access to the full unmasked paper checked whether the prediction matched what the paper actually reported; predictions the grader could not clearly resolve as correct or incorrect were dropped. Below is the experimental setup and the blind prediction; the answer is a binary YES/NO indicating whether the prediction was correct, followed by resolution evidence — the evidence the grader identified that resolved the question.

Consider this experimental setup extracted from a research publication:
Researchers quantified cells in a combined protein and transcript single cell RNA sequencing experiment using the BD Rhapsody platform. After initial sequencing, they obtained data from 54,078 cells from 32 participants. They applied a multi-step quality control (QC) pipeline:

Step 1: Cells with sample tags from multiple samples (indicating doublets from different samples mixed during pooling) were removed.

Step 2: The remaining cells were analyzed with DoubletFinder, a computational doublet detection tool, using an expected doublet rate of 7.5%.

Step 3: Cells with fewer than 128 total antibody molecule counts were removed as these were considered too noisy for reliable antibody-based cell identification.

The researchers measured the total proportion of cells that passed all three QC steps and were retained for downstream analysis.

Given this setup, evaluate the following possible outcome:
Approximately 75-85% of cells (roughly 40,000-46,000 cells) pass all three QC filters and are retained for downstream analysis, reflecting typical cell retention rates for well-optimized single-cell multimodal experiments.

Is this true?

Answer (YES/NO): YES